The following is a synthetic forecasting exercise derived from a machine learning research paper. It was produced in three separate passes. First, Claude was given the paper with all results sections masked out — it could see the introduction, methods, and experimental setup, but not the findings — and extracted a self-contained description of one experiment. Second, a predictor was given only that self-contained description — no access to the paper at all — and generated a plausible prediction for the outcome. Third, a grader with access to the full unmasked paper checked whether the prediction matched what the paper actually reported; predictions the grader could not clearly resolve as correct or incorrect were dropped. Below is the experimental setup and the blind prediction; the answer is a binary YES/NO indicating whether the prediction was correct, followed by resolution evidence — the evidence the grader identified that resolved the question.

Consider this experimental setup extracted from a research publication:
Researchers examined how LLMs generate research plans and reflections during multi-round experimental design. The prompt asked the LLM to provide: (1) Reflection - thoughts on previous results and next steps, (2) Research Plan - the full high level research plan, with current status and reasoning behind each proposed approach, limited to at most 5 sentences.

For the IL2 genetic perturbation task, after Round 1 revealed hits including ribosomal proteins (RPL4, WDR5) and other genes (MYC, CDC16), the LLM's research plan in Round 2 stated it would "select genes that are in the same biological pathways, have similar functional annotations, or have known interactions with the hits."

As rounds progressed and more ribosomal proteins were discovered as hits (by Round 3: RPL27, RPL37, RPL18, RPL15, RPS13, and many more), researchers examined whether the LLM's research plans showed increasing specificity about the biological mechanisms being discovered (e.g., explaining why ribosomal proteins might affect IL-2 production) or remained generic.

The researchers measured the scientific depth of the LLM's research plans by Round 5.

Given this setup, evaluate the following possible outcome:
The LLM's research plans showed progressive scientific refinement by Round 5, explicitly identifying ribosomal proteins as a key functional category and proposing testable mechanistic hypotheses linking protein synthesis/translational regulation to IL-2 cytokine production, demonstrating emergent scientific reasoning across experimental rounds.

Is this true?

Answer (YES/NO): NO